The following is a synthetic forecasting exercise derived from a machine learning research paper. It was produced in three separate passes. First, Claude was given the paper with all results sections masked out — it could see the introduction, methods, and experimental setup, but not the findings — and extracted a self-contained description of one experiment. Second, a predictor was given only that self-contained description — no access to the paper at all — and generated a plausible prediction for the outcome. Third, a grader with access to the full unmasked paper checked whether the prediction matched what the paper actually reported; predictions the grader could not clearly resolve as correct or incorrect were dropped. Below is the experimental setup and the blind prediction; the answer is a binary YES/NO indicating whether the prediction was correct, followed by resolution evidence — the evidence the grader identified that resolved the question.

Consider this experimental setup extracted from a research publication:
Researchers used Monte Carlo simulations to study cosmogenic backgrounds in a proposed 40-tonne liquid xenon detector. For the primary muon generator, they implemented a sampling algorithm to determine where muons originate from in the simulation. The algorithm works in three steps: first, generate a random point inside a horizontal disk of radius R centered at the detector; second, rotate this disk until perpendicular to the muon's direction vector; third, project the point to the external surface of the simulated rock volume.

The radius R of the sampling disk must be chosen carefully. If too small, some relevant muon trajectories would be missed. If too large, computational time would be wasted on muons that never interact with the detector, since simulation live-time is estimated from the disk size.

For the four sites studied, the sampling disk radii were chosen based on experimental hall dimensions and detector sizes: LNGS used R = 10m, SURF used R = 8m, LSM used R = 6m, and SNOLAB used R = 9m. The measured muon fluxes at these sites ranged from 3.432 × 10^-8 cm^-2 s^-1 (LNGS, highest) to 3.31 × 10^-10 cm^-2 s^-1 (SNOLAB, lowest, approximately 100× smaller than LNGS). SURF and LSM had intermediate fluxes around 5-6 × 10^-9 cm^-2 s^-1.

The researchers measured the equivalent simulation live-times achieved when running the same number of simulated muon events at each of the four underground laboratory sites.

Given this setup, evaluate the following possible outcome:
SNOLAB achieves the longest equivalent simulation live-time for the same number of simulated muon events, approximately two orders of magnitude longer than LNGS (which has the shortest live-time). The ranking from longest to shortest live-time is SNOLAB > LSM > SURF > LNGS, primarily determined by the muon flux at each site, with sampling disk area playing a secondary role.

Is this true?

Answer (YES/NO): NO